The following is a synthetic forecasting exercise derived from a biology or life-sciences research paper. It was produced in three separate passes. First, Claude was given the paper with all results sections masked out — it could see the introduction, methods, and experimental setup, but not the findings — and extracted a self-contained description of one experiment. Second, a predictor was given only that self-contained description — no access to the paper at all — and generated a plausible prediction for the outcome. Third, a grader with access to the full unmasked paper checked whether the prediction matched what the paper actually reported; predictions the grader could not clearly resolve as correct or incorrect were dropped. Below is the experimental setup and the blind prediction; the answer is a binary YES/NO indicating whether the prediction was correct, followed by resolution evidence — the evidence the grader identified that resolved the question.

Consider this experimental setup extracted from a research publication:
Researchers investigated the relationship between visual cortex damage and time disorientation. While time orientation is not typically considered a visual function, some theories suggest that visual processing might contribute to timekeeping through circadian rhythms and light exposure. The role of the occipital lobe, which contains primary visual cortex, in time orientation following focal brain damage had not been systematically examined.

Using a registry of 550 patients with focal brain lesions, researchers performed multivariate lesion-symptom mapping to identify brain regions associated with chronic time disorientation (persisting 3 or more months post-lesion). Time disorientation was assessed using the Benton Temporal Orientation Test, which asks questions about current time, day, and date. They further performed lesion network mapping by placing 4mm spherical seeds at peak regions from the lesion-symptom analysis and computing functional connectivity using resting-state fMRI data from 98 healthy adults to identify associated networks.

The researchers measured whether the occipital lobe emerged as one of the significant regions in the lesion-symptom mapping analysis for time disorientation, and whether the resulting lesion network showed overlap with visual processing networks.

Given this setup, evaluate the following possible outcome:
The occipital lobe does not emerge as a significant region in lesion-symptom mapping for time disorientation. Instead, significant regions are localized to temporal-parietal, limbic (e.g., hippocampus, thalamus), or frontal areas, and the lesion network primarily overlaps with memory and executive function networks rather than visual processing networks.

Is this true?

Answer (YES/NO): NO